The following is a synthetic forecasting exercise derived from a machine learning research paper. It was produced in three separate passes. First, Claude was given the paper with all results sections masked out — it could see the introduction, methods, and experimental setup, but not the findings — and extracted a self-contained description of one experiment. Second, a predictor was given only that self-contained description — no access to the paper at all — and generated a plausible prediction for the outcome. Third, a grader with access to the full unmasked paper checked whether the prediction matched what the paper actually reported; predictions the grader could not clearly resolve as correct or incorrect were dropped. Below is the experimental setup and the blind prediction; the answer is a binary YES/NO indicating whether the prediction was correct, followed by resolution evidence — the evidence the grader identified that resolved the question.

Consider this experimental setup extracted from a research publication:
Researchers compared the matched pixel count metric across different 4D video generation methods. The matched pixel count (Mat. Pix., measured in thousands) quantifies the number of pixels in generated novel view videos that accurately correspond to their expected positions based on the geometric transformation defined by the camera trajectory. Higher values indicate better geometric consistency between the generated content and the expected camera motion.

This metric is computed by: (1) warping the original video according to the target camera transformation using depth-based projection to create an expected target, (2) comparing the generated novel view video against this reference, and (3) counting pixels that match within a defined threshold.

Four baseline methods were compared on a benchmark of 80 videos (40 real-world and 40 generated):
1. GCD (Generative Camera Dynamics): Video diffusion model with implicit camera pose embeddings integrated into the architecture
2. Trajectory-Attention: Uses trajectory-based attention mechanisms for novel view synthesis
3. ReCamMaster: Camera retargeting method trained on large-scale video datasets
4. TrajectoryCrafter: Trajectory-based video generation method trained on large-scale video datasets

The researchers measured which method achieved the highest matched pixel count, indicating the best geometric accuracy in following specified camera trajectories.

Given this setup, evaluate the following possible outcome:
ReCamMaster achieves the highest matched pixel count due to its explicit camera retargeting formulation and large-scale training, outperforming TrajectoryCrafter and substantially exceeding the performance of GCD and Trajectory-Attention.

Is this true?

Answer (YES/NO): NO